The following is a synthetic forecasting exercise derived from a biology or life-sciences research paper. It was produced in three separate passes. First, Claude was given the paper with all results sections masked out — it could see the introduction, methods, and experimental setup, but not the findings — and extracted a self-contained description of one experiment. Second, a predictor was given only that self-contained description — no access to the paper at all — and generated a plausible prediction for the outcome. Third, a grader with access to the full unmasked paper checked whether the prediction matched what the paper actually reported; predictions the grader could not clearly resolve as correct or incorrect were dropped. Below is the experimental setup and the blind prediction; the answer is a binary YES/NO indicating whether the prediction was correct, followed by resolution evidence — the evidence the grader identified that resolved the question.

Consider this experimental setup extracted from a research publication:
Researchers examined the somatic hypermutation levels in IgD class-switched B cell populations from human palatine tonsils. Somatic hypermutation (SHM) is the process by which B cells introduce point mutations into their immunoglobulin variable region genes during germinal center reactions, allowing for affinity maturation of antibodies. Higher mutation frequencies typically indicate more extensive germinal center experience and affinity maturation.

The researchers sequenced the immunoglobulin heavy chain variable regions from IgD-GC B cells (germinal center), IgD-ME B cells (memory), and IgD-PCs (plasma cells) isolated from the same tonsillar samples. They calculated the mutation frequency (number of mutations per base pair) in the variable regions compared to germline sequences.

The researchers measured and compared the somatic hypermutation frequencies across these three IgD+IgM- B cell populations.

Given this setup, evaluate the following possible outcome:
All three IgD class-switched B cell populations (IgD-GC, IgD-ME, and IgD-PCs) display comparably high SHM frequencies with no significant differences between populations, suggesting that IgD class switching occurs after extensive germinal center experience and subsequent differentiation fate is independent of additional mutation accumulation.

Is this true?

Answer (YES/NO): YES